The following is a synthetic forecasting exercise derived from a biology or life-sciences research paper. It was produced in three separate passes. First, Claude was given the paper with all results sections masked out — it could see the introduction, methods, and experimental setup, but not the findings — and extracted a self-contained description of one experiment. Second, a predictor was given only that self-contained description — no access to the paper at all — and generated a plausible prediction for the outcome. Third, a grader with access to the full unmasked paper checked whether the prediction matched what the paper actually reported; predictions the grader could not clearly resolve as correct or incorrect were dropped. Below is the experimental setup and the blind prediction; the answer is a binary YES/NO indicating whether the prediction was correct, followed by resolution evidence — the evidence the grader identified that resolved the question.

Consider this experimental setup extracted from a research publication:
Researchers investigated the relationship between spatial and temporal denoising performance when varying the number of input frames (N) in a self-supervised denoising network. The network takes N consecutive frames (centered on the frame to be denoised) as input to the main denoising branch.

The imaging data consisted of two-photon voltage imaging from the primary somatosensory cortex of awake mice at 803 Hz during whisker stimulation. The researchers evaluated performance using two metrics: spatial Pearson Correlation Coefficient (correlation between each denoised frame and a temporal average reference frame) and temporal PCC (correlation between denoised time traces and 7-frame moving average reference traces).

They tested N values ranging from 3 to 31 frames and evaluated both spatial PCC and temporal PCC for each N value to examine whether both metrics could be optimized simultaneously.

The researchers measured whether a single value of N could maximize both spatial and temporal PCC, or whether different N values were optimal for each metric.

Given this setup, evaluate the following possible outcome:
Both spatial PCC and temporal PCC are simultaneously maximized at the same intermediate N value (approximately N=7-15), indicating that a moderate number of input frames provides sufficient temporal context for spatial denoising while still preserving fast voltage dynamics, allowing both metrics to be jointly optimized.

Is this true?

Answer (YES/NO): NO